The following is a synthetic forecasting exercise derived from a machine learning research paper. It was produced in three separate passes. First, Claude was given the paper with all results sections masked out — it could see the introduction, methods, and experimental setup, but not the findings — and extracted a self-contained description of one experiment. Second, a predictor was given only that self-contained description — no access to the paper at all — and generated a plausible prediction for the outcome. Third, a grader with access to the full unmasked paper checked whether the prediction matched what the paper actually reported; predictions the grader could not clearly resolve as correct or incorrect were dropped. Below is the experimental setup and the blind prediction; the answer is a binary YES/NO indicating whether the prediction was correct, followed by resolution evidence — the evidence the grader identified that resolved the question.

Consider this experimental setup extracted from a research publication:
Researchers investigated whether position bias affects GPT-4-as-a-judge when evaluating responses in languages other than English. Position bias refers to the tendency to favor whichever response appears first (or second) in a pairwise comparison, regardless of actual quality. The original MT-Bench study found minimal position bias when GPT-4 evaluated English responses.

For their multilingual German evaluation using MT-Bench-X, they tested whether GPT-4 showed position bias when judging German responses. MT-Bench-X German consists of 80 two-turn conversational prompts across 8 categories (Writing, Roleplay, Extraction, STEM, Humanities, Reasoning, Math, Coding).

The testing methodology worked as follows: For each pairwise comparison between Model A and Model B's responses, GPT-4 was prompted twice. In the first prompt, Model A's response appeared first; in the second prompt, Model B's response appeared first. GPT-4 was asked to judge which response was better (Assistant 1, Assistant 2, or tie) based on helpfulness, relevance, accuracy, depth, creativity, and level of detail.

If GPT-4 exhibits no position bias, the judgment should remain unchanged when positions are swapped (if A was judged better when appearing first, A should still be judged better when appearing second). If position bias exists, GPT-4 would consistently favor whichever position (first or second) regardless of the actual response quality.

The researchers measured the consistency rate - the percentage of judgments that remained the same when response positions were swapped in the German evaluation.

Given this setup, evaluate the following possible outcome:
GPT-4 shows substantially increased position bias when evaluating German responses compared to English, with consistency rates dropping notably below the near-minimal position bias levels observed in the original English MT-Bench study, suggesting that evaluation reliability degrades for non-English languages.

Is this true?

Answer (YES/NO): YES